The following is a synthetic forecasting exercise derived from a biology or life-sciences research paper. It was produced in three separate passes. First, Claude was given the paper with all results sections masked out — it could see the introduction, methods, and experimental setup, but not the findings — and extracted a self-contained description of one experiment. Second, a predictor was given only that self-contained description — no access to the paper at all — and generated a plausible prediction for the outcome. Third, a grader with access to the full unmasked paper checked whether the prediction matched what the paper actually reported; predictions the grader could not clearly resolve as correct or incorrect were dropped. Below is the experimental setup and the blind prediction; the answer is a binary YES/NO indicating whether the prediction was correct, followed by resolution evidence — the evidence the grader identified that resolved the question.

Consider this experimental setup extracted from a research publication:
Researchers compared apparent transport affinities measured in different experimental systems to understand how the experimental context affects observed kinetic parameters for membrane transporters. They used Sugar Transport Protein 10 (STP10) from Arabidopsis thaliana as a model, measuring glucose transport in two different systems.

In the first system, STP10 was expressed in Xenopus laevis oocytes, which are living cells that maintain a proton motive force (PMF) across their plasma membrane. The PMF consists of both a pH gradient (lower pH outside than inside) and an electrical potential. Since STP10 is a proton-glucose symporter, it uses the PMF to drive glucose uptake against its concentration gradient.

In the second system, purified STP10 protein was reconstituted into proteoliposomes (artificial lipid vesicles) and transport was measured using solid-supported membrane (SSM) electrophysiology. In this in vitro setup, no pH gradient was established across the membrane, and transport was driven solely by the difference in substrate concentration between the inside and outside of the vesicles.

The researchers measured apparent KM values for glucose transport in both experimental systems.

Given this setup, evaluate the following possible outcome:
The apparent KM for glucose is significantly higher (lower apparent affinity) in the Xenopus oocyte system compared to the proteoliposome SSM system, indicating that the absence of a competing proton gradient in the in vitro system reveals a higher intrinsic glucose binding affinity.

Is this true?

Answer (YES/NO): NO